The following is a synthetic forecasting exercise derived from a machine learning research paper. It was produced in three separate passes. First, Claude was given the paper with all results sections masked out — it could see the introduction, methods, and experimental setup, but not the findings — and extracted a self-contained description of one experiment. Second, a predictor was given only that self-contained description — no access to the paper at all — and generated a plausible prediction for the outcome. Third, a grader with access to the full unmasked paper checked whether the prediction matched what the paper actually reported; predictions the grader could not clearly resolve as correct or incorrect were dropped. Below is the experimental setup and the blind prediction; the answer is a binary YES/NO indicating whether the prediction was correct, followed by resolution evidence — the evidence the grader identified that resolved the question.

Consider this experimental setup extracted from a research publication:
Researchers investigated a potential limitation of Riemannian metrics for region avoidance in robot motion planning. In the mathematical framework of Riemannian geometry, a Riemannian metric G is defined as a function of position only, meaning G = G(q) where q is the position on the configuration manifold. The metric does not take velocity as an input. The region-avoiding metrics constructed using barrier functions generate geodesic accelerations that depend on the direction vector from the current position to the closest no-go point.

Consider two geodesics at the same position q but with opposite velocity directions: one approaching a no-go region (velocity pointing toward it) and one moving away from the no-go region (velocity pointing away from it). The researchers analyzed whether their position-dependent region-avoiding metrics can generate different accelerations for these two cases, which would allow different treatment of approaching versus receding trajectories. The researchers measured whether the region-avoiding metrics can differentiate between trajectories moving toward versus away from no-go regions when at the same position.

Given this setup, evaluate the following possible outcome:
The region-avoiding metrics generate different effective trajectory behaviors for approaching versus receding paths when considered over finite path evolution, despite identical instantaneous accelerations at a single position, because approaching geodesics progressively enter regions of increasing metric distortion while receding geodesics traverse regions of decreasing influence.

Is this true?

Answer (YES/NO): NO